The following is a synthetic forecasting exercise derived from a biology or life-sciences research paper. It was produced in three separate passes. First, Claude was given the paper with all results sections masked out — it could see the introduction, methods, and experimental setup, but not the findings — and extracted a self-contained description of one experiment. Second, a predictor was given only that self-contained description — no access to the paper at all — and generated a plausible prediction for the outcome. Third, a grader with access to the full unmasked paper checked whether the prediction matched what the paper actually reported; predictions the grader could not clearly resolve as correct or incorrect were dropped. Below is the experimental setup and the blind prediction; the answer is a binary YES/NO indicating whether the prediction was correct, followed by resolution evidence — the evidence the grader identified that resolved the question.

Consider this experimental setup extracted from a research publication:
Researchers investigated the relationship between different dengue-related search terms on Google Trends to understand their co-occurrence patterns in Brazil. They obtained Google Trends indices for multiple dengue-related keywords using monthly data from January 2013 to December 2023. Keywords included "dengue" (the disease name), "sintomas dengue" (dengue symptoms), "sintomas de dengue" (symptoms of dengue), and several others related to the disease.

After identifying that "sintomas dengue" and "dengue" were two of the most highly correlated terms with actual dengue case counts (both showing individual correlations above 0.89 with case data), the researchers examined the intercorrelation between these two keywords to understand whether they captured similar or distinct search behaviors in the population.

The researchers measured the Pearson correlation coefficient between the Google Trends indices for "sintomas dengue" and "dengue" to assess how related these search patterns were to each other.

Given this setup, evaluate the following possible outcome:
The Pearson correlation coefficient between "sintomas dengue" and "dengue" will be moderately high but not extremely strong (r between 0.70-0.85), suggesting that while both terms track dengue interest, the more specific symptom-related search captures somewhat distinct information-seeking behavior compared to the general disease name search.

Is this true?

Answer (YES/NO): NO